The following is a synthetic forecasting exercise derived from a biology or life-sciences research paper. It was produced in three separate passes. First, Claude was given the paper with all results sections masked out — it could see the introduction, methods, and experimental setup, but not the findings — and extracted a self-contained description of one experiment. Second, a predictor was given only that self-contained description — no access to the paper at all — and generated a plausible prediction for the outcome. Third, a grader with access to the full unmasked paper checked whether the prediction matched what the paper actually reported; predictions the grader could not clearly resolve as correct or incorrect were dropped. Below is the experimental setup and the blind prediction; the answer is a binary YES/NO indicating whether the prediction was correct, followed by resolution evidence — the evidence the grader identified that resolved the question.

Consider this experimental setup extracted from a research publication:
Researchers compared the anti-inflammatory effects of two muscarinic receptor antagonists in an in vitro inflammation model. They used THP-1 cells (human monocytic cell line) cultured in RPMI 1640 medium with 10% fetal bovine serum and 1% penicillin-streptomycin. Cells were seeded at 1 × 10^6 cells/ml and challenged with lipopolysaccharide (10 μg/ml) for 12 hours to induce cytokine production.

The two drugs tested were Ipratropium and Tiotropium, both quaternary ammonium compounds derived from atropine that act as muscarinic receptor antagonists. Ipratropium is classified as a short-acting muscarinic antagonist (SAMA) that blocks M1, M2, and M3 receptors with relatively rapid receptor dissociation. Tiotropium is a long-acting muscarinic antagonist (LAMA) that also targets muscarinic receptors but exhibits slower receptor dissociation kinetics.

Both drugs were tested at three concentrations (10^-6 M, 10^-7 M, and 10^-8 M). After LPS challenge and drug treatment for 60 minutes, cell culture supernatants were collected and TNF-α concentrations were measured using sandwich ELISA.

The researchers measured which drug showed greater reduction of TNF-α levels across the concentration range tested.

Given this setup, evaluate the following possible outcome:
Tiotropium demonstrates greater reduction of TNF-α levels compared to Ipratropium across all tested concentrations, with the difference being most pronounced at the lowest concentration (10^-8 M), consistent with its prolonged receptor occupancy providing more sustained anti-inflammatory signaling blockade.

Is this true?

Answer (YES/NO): NO